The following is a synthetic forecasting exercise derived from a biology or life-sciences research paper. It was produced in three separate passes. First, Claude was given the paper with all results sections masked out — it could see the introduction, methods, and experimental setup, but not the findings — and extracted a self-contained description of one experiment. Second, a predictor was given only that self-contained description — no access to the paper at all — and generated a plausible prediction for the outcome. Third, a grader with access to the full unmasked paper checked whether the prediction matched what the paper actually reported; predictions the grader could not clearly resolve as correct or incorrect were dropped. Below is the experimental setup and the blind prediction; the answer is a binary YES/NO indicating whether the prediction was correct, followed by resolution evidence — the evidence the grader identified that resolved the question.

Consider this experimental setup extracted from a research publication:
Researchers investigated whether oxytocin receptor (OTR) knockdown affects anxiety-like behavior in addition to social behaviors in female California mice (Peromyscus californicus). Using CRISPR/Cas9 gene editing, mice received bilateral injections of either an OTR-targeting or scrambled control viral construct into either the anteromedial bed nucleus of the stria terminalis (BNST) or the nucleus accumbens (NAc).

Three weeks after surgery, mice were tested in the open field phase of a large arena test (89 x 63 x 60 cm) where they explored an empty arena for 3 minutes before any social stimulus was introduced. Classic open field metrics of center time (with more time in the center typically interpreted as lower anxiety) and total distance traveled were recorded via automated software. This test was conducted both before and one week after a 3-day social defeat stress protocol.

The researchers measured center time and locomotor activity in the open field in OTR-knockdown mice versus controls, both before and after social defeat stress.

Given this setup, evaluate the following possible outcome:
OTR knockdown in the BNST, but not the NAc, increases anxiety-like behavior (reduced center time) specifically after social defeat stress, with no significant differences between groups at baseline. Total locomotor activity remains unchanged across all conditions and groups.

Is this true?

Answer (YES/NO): NO